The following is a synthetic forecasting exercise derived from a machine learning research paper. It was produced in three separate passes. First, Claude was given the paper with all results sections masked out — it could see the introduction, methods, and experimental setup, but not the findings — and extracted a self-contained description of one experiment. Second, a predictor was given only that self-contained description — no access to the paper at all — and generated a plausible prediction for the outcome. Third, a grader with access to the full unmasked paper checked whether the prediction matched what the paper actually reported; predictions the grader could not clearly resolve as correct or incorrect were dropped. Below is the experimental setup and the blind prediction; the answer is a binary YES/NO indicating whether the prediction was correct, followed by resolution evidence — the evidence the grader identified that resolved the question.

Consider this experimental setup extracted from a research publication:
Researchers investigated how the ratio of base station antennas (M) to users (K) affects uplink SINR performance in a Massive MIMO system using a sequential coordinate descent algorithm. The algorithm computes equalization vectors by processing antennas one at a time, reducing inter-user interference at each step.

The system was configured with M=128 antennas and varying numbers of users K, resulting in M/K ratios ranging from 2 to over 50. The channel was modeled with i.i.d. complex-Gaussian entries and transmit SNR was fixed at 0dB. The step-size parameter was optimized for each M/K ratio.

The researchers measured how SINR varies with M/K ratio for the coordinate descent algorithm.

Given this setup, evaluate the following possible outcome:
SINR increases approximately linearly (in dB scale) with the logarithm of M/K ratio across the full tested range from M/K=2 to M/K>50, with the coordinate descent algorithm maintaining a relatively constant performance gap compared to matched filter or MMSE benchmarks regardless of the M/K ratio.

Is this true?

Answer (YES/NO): NO